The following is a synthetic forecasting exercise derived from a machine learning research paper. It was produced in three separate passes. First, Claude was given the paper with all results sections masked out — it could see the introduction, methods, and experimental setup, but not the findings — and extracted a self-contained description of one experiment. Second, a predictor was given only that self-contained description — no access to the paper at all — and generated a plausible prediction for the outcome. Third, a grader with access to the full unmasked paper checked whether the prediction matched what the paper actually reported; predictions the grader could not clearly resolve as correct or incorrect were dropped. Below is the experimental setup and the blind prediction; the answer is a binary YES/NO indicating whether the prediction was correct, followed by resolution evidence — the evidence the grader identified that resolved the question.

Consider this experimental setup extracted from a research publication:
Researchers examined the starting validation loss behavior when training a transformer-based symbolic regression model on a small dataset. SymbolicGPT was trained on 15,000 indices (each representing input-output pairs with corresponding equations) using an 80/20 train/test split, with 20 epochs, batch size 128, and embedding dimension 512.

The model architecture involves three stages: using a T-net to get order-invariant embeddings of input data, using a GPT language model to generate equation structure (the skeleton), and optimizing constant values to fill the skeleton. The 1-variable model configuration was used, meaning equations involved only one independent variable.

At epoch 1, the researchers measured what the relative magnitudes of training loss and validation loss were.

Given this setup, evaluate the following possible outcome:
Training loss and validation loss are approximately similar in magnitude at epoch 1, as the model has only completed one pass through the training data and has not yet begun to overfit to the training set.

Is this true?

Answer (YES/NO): NO